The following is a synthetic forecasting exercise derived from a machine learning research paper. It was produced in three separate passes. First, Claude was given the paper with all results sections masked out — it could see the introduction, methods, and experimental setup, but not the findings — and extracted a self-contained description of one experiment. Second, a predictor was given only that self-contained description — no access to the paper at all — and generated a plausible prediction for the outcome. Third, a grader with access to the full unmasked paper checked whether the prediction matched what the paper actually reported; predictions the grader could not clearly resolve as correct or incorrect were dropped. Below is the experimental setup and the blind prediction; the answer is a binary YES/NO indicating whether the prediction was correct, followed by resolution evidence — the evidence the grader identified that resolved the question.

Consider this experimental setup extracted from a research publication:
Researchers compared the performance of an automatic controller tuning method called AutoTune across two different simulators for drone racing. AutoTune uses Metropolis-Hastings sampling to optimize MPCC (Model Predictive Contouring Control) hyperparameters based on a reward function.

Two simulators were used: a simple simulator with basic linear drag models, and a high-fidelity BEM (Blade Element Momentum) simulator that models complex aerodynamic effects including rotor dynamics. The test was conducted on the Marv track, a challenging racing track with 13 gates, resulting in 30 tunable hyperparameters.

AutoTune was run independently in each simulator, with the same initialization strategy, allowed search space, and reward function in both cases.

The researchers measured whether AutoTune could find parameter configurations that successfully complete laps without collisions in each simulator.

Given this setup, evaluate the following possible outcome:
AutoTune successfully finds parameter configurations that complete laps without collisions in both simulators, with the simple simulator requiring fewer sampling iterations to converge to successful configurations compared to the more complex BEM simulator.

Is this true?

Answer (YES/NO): NO